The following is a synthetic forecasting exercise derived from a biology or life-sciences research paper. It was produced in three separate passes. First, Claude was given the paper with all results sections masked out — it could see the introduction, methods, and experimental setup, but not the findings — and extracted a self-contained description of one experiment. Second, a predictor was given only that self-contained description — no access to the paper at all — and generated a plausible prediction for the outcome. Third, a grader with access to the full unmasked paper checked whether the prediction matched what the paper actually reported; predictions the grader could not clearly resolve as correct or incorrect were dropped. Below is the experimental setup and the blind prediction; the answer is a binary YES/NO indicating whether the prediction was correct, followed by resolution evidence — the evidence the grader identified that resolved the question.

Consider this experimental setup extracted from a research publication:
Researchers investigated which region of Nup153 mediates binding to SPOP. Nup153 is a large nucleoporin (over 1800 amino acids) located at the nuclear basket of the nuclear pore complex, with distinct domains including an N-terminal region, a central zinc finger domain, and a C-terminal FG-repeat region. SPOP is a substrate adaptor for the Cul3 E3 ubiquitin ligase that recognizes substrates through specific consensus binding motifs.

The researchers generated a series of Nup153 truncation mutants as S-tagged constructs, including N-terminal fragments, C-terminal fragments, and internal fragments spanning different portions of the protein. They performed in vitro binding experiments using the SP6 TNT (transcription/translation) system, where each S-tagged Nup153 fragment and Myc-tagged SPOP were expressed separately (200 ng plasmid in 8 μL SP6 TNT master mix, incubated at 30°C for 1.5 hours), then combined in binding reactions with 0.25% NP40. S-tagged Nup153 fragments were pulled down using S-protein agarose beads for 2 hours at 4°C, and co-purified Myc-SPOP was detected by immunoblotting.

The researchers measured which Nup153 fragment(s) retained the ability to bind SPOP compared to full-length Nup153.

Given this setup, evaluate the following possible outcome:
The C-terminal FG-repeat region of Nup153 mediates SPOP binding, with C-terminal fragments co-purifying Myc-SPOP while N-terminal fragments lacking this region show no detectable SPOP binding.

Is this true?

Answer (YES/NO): NO